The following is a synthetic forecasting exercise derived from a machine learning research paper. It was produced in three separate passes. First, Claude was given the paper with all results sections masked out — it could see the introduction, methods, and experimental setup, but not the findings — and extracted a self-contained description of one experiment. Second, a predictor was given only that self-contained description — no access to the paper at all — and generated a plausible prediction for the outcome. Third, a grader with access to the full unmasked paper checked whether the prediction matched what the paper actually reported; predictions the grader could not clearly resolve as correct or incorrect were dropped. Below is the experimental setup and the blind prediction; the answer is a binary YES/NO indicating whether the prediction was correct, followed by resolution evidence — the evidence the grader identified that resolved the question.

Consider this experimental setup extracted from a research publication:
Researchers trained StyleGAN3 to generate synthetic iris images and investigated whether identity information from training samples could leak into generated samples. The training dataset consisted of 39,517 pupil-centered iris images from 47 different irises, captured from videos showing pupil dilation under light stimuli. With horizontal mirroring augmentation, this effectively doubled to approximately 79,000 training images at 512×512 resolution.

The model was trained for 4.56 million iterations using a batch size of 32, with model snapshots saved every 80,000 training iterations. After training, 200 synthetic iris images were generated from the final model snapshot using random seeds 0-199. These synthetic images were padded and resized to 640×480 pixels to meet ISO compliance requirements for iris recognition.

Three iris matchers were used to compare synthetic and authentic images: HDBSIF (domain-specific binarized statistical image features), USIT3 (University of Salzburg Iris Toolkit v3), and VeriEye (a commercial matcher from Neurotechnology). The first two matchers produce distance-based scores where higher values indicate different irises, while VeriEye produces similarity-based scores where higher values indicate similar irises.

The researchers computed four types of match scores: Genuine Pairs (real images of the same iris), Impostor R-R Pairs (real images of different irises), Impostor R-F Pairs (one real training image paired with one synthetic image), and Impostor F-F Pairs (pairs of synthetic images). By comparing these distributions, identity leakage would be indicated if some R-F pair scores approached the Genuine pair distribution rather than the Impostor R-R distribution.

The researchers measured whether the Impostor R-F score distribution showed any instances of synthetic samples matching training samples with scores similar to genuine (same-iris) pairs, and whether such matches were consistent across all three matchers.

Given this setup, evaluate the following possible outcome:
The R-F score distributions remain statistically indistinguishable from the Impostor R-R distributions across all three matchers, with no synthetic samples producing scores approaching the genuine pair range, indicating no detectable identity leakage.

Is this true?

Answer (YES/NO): NO